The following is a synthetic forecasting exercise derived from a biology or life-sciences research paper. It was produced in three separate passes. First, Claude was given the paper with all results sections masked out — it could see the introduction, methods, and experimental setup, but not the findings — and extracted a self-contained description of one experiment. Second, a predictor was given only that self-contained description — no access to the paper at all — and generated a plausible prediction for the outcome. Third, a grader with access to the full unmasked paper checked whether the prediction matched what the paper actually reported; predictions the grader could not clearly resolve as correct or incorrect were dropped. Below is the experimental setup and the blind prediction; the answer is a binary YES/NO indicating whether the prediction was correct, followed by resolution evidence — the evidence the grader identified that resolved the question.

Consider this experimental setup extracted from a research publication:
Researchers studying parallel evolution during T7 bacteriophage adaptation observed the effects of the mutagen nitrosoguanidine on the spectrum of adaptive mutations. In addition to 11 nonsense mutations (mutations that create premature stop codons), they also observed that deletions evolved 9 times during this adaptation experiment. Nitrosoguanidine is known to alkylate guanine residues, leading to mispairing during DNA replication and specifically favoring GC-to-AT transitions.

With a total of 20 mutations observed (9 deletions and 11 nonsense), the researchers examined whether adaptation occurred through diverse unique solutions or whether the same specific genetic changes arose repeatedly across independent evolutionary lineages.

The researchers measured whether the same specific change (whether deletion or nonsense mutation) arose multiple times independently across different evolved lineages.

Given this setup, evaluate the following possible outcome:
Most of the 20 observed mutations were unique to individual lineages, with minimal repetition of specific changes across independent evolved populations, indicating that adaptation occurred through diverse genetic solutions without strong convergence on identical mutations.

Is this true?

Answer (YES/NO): NO